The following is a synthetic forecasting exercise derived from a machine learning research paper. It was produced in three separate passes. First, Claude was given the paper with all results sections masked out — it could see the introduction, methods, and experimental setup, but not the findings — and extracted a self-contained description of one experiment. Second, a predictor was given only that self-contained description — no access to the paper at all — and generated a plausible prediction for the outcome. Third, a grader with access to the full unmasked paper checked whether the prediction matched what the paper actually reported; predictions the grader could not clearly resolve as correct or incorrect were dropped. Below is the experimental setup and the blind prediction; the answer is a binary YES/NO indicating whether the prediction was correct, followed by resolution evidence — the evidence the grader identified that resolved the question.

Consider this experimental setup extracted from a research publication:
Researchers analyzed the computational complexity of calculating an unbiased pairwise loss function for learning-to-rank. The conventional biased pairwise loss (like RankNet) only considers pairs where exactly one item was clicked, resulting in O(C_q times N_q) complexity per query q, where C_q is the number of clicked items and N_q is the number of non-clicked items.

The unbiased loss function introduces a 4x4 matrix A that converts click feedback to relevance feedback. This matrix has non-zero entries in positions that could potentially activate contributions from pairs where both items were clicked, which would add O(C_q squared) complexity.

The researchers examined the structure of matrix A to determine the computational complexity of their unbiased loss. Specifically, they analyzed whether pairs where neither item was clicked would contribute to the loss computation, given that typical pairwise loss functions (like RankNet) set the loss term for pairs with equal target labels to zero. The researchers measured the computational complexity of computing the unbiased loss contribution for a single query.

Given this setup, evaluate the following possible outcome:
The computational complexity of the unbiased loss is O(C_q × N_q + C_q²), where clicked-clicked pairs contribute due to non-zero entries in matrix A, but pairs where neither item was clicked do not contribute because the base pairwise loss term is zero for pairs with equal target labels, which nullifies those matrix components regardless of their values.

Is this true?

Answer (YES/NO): YES